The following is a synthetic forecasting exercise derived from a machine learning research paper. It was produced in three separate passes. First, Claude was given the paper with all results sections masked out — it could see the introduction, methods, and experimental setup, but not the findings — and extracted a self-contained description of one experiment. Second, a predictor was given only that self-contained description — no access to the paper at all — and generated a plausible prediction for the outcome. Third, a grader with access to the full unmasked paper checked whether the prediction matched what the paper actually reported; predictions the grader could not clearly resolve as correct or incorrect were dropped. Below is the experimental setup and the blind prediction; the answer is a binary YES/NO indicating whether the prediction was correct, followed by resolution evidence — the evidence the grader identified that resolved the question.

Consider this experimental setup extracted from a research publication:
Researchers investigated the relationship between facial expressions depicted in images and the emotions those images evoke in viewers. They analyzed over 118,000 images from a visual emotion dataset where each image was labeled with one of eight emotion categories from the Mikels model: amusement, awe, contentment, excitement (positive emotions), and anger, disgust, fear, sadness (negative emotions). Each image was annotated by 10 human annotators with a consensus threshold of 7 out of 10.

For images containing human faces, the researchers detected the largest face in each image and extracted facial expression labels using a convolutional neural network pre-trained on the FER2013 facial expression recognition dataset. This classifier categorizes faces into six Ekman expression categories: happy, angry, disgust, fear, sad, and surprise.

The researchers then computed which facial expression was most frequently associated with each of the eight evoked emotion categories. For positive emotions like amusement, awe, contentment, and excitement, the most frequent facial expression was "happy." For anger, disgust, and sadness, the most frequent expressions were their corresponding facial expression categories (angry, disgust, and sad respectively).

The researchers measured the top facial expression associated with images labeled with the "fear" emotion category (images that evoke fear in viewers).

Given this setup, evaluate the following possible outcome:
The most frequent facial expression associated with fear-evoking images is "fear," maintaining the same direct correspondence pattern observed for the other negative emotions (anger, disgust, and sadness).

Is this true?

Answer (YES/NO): NO